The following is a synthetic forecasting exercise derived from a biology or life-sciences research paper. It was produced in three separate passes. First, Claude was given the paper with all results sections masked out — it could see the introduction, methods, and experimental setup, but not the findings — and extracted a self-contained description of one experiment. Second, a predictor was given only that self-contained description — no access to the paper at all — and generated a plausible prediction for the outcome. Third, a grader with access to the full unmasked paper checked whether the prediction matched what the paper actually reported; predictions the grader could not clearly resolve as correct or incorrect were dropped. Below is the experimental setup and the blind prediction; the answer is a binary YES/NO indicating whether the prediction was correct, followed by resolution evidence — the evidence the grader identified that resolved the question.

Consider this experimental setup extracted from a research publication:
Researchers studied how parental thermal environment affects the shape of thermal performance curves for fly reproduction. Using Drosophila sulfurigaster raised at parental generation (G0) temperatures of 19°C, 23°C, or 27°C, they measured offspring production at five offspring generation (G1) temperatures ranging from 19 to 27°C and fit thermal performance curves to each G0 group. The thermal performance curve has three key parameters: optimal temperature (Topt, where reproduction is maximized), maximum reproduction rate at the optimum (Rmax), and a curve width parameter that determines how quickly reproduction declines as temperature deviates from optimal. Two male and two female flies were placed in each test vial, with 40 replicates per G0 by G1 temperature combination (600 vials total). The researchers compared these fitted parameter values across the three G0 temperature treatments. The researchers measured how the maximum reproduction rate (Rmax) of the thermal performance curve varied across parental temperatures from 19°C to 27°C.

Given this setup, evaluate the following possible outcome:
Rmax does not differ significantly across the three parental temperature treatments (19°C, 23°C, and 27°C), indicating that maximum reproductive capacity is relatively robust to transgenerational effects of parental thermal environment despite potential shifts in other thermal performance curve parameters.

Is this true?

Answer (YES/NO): NO